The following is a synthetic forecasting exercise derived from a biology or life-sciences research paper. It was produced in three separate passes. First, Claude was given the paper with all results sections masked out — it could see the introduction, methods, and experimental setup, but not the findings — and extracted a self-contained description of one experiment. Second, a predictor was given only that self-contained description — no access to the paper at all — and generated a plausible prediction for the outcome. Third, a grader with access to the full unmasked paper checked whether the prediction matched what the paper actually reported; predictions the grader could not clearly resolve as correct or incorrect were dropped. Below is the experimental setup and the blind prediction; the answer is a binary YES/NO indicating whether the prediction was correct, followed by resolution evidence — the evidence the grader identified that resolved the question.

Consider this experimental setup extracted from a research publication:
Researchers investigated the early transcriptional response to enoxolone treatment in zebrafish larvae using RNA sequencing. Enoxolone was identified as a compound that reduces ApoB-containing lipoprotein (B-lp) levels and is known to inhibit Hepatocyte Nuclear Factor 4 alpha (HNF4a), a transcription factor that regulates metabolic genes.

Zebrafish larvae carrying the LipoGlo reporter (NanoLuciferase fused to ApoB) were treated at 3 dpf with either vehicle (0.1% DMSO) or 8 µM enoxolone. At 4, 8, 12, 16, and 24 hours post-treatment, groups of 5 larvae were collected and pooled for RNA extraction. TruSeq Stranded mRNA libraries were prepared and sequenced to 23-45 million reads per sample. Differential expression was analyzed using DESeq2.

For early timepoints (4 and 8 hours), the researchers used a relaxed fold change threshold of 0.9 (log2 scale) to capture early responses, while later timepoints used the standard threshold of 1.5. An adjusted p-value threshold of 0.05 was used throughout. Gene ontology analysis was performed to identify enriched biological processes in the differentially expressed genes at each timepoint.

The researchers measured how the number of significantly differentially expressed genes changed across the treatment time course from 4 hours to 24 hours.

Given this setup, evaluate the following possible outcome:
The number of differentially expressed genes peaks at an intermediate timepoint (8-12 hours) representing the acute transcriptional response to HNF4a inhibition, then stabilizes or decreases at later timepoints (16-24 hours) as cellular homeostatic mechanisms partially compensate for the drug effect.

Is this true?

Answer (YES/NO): NO